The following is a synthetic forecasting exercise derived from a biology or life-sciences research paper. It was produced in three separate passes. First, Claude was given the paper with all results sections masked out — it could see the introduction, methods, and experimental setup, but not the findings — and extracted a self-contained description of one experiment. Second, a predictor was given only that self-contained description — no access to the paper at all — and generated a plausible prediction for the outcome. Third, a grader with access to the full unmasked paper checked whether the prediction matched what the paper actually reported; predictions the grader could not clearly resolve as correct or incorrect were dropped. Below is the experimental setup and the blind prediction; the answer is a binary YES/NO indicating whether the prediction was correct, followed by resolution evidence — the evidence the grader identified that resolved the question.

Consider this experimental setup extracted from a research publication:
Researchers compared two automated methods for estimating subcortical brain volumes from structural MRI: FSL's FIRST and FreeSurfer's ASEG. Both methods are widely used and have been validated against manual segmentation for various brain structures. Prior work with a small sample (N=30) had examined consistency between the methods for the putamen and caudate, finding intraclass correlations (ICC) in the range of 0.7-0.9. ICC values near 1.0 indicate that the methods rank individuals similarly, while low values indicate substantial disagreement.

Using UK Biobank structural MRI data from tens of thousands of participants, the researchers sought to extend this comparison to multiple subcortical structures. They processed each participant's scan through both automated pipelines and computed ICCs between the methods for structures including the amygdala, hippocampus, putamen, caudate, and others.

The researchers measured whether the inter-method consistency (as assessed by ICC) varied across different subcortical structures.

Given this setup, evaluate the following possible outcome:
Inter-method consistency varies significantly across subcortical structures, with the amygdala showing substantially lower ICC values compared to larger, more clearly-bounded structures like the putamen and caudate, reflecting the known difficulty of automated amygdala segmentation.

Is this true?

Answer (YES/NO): YES